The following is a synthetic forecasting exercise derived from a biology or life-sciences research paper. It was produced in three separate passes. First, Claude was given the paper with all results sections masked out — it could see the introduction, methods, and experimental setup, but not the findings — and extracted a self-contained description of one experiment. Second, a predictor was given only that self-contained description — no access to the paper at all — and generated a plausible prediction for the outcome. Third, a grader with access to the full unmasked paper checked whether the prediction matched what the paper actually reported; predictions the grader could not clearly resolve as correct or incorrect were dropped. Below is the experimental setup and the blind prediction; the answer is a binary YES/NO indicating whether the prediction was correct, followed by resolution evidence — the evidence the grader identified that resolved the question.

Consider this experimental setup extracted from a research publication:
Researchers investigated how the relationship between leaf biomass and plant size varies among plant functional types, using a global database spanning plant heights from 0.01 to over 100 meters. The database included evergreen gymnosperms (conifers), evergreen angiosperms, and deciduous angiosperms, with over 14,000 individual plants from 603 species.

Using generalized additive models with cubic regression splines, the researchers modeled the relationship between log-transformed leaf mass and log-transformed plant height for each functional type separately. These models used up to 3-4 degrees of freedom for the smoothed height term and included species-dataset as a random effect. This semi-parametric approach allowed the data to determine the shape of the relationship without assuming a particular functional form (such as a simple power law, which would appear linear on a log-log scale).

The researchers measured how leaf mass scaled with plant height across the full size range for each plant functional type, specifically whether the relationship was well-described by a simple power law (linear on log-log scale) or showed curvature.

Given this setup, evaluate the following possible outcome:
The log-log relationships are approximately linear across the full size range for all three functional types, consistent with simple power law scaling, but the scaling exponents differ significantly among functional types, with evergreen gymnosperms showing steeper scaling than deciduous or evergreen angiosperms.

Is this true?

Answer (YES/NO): NO